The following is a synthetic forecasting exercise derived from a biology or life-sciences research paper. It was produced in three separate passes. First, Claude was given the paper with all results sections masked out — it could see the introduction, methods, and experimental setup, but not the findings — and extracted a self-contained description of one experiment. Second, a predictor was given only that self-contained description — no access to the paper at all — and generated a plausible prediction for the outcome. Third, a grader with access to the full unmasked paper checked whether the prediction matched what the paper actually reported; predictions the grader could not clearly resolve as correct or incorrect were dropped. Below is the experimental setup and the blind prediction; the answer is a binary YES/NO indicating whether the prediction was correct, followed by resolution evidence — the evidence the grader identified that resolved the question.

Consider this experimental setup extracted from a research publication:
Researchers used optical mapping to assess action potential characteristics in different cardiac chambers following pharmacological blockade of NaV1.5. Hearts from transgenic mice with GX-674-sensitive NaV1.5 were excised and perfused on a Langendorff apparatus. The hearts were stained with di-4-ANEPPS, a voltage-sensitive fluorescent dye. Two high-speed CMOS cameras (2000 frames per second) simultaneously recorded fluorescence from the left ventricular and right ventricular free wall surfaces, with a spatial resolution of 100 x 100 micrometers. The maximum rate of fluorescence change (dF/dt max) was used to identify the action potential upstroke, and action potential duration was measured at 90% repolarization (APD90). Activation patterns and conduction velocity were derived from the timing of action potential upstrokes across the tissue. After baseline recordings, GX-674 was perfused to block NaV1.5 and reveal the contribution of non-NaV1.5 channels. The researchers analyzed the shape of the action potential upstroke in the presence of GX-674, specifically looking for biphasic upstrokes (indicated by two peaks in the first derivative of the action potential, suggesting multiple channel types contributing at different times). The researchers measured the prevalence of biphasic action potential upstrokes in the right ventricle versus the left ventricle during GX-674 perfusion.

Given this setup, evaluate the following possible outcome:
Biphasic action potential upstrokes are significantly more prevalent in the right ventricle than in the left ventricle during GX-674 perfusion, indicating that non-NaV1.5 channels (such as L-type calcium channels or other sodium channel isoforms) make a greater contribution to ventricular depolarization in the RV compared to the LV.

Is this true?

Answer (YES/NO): YES